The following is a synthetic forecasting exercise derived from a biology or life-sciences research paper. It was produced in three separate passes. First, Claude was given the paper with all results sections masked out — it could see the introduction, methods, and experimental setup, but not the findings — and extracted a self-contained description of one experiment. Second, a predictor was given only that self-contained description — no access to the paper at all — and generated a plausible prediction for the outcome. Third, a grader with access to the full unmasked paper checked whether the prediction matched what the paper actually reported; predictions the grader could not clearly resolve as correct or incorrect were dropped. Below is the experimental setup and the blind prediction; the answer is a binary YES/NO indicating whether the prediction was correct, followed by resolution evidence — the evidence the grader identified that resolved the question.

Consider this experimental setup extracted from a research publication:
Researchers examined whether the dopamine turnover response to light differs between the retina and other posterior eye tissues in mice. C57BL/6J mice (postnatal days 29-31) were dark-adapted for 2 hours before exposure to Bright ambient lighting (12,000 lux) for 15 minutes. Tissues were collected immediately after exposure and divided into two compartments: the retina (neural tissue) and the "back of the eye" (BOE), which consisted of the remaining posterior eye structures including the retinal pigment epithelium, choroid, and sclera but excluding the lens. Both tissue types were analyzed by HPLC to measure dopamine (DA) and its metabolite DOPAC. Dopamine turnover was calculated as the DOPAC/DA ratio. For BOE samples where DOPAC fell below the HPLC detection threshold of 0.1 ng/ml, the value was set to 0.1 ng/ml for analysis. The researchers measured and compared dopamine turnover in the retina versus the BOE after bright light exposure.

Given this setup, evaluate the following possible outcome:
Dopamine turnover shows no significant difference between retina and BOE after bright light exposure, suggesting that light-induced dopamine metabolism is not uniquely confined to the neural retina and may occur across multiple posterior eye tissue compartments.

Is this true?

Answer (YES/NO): NO